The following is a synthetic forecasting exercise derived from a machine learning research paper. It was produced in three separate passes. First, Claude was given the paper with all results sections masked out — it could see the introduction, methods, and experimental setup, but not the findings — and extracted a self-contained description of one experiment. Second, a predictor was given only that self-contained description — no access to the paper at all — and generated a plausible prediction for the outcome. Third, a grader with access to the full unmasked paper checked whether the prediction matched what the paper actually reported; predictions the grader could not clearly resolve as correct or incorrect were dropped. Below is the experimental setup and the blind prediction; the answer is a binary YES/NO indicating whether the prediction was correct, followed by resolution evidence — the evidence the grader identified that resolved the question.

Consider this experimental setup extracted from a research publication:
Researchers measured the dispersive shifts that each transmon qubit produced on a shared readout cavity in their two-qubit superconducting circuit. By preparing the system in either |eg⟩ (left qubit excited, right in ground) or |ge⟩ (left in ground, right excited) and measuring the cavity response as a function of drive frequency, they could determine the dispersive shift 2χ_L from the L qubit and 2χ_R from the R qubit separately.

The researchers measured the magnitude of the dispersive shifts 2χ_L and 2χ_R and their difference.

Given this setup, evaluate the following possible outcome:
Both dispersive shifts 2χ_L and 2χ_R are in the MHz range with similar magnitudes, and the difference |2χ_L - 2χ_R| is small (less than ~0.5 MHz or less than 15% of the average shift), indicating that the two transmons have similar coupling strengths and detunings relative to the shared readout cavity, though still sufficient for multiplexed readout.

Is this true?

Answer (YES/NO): YES